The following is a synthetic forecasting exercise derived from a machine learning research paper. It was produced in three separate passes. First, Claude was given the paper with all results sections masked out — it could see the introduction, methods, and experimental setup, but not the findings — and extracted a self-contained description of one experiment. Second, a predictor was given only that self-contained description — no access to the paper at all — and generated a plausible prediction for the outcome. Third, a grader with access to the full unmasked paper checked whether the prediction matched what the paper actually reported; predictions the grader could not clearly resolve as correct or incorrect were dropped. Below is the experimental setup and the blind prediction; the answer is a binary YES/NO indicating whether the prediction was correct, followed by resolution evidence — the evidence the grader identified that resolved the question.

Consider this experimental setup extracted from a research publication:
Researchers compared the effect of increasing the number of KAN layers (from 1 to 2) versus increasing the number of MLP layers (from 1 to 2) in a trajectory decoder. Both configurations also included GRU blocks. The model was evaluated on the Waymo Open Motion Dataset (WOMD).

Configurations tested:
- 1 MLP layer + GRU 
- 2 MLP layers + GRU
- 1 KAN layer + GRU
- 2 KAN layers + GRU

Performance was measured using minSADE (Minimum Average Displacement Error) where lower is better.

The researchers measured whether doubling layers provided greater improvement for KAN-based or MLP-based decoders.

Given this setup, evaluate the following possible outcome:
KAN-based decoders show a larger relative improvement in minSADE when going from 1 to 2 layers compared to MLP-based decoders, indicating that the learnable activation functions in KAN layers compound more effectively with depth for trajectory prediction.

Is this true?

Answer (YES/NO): YES